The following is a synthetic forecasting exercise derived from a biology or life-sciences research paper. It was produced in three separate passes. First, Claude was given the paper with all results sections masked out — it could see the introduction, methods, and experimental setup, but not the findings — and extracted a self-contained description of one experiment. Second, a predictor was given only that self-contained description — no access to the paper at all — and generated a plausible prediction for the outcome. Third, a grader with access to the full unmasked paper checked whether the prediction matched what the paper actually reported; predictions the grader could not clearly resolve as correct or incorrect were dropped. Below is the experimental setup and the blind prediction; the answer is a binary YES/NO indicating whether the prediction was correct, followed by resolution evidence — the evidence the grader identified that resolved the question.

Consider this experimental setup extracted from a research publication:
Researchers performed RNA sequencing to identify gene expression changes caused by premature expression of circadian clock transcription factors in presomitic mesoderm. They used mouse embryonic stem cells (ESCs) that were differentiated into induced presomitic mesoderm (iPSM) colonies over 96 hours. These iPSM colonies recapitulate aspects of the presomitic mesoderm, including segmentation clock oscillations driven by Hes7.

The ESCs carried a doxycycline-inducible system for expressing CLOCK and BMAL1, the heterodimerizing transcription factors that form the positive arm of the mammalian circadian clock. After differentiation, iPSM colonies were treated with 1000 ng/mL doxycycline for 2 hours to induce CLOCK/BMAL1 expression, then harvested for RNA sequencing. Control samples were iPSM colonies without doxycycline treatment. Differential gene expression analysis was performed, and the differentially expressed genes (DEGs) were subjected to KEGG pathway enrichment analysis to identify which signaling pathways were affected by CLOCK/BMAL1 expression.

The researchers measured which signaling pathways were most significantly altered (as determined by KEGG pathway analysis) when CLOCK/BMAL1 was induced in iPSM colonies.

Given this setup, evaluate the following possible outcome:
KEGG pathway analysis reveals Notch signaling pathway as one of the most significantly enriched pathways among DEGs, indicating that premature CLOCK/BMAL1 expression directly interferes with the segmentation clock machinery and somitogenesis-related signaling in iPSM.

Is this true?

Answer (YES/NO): YES